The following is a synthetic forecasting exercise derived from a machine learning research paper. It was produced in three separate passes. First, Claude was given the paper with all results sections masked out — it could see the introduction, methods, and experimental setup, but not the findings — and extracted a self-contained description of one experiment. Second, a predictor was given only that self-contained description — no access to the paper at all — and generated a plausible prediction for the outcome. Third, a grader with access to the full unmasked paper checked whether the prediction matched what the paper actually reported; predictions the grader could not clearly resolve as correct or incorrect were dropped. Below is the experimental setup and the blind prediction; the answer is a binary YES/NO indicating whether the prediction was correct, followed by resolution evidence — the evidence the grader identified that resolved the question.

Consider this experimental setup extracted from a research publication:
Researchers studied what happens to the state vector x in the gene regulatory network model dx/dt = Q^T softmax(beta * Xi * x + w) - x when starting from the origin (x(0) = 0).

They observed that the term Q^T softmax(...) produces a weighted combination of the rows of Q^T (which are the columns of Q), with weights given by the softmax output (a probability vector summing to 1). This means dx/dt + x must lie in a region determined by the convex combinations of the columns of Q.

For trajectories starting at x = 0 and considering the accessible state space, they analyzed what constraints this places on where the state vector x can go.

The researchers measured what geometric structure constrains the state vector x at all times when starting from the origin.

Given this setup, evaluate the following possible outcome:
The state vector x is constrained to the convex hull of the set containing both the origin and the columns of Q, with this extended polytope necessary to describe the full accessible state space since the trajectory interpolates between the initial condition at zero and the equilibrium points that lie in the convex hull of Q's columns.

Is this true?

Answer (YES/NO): NO